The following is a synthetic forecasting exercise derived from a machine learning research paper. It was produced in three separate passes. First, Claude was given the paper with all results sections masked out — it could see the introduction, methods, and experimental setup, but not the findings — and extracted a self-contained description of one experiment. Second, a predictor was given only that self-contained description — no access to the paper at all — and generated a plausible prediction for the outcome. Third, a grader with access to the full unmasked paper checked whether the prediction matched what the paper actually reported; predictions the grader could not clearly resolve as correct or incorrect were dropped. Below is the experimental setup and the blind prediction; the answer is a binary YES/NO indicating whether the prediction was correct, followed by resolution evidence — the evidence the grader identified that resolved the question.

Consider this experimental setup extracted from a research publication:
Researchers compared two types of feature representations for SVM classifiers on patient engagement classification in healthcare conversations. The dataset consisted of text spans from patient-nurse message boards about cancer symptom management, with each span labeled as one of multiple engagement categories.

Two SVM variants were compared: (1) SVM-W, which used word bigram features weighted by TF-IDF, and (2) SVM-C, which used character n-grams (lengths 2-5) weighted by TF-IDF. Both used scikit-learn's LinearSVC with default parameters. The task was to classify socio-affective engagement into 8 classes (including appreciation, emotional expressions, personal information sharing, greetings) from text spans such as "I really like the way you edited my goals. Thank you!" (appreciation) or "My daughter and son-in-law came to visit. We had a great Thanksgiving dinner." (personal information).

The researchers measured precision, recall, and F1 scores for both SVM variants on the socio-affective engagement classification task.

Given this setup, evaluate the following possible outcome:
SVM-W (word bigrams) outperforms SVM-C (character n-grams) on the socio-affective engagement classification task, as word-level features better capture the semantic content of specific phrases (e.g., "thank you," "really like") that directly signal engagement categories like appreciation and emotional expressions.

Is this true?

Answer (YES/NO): NO